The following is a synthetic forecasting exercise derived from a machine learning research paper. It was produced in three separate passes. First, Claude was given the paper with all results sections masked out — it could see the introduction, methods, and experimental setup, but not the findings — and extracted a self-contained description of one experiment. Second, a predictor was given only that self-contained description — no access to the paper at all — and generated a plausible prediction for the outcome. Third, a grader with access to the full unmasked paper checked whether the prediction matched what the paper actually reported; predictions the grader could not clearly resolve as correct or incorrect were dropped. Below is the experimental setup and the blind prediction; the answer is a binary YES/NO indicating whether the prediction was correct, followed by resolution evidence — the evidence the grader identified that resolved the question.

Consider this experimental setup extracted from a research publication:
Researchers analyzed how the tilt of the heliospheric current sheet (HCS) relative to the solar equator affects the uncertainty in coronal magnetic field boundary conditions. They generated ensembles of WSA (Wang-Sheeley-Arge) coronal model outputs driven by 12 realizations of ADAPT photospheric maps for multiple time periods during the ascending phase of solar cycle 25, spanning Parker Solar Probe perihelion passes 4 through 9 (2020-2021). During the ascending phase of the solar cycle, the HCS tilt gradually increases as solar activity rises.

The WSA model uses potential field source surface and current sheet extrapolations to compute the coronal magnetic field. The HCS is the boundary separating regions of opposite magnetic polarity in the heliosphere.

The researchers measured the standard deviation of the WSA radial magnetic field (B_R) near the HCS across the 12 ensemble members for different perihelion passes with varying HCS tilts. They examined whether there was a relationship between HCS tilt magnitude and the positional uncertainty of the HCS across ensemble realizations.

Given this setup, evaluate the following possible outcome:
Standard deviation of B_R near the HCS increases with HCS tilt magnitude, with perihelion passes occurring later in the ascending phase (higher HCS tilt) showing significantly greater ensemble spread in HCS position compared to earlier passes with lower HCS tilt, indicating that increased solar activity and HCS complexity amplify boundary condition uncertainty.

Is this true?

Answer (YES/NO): YES